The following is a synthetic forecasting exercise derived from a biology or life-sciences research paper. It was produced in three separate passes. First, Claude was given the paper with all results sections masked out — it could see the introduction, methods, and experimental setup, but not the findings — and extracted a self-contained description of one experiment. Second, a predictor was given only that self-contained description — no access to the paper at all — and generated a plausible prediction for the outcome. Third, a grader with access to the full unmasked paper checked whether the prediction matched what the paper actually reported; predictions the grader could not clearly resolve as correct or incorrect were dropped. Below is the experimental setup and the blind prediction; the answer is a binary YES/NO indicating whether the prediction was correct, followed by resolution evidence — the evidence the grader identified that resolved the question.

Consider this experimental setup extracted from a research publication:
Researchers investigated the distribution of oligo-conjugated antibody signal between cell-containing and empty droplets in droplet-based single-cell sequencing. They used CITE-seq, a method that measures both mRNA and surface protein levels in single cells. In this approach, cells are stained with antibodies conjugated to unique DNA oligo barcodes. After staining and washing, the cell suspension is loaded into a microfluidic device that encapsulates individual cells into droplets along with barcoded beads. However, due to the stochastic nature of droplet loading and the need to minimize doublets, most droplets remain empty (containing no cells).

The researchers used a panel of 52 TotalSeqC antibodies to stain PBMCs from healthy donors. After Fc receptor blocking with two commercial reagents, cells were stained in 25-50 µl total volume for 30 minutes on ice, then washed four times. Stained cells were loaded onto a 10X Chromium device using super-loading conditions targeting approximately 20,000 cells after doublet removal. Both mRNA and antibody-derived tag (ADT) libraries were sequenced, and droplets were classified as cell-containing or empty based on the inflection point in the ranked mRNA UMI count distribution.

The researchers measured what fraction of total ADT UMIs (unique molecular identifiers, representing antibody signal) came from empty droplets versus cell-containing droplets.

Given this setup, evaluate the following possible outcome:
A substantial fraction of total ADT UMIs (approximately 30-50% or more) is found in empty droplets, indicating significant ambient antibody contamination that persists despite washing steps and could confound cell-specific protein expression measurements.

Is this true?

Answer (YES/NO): YES